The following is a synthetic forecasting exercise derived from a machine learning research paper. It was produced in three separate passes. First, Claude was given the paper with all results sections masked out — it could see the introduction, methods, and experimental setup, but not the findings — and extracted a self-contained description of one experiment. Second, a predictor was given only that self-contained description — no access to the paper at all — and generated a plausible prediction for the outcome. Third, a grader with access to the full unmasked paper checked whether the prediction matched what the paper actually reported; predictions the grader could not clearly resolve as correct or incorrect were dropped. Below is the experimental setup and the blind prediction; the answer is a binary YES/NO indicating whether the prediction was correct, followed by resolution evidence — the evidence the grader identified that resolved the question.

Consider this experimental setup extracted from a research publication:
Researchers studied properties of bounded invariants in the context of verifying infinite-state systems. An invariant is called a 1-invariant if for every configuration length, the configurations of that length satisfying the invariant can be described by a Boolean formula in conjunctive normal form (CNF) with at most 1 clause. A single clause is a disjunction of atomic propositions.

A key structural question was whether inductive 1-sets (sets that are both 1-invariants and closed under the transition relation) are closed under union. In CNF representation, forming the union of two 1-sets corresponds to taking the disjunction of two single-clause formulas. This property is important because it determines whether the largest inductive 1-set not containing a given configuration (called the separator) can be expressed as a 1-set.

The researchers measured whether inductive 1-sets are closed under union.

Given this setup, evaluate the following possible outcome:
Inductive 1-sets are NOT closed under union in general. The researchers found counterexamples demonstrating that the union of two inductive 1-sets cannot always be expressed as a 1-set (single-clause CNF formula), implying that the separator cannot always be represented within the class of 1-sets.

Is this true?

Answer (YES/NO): NO